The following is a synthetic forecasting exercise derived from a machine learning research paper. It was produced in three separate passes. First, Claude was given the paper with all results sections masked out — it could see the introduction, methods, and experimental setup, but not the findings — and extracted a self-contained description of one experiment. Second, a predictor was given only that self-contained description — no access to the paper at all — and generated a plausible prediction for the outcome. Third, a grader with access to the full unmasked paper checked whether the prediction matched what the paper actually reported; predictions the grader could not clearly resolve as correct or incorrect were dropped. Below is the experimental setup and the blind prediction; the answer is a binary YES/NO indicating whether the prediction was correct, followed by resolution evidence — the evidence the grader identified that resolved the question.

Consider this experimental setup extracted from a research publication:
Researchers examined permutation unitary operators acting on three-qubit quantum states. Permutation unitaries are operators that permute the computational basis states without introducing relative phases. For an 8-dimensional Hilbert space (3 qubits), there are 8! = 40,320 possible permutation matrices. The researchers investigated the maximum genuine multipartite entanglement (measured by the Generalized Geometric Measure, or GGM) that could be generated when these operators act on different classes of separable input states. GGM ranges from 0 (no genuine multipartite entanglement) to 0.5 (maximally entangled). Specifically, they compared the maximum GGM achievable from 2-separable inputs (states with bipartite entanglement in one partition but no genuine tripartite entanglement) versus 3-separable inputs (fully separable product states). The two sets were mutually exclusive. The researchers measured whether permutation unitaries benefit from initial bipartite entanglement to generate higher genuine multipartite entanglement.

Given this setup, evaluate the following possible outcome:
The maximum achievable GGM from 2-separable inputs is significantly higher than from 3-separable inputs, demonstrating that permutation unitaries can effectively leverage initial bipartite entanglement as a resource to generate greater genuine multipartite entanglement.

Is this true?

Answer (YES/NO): NO